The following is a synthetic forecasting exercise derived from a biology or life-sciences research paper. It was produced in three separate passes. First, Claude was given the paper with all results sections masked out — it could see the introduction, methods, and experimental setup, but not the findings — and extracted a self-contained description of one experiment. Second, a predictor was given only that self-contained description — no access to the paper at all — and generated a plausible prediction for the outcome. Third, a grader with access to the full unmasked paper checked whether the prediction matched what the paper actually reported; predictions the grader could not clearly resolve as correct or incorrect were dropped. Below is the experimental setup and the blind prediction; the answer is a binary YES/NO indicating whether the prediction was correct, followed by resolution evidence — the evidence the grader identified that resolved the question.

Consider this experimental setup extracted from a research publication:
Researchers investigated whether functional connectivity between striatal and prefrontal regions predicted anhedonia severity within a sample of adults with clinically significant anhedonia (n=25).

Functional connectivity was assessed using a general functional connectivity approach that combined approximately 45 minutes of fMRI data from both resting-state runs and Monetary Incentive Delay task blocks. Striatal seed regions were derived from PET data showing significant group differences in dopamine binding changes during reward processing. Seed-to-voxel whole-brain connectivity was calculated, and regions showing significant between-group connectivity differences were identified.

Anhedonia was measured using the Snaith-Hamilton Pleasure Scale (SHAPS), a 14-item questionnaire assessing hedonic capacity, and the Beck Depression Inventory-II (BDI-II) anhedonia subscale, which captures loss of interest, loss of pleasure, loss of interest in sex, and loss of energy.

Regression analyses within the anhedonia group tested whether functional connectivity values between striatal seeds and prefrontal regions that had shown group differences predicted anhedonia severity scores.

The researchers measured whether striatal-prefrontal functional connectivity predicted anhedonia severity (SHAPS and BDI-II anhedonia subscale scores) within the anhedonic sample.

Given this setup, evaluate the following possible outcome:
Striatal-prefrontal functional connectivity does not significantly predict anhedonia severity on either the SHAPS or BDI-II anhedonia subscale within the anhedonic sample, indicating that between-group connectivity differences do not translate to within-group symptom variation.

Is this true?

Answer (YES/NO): YES